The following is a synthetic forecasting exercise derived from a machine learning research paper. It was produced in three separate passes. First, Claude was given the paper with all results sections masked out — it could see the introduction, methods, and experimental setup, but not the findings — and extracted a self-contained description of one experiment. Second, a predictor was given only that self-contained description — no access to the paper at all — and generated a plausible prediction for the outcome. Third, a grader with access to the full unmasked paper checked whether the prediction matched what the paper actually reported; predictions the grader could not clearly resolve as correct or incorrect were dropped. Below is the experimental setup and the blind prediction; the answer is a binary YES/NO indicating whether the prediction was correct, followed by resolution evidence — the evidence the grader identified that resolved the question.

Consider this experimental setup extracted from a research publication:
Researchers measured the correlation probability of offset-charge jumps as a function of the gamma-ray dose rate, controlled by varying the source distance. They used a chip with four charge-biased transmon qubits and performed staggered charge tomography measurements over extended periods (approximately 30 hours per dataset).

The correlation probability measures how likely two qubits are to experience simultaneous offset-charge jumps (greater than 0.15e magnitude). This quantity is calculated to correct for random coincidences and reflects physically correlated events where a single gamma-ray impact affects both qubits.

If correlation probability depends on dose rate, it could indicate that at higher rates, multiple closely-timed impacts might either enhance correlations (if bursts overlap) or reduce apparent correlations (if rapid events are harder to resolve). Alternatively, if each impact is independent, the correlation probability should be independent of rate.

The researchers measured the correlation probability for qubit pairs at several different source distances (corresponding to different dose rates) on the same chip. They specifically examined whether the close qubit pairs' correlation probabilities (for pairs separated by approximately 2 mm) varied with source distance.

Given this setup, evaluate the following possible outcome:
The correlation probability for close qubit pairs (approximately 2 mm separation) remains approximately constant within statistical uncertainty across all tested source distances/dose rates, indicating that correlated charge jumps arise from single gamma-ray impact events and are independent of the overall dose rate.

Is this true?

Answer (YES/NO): YES